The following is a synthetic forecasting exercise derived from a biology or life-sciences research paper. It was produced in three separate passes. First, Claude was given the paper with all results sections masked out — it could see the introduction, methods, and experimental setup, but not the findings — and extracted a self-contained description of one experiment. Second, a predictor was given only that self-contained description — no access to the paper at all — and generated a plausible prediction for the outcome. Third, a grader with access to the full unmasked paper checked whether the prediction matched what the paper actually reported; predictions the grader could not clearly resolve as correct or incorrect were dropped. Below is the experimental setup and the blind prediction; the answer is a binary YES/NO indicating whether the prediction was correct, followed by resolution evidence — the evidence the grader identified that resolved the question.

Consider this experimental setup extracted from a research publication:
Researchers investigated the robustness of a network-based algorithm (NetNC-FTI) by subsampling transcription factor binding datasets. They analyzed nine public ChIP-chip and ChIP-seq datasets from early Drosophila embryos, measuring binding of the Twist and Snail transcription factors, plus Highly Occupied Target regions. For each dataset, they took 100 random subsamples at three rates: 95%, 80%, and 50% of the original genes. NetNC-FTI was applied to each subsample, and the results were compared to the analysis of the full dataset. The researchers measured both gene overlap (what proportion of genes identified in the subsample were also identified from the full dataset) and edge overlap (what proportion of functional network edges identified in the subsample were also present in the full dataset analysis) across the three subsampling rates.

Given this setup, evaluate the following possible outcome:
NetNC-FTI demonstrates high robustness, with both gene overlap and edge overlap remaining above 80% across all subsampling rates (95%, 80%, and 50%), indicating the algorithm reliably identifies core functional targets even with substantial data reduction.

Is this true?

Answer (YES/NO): NO